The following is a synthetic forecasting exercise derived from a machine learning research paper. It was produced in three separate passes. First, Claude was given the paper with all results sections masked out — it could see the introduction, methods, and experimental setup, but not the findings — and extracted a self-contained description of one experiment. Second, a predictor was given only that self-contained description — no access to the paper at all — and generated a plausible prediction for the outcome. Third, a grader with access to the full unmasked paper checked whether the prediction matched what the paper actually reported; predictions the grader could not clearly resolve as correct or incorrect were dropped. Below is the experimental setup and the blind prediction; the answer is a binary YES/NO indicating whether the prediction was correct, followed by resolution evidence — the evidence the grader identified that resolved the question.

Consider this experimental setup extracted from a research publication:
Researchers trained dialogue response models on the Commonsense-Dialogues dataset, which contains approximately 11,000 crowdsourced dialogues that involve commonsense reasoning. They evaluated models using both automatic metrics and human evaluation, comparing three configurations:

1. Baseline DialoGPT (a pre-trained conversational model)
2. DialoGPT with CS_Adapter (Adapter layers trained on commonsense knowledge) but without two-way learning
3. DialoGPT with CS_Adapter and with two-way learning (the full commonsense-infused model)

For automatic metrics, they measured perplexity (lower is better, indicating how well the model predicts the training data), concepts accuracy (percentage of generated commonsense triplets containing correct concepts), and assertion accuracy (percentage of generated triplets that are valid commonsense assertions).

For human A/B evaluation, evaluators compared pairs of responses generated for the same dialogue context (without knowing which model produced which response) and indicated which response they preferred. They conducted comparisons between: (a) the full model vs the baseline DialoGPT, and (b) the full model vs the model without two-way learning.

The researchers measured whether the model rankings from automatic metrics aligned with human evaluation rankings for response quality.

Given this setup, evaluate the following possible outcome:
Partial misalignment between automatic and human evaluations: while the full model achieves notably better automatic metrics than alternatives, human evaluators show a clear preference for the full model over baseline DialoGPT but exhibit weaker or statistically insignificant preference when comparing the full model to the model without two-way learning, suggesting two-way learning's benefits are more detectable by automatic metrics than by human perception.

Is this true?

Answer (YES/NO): NO